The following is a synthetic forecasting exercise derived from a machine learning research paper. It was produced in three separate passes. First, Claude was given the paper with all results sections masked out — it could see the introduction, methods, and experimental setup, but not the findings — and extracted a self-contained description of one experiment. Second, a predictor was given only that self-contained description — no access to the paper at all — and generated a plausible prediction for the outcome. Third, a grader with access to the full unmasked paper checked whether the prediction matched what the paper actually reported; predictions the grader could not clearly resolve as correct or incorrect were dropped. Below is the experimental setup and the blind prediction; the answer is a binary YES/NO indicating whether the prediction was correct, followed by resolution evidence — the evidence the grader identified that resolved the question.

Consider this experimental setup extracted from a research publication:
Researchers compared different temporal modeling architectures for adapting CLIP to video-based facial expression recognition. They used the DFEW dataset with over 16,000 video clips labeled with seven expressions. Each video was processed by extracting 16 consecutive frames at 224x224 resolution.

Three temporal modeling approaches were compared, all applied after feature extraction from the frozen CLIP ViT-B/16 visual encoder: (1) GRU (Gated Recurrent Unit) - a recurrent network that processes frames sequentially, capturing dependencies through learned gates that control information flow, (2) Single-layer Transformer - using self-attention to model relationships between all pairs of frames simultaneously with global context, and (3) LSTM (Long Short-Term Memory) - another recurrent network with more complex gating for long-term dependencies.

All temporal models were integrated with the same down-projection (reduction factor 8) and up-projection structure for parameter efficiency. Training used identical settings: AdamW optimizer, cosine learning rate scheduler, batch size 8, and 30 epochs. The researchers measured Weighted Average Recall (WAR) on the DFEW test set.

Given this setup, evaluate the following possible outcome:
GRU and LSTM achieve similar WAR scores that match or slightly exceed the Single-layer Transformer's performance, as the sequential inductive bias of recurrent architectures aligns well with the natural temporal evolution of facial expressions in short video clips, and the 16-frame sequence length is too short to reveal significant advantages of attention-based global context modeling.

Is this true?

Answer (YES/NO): NO